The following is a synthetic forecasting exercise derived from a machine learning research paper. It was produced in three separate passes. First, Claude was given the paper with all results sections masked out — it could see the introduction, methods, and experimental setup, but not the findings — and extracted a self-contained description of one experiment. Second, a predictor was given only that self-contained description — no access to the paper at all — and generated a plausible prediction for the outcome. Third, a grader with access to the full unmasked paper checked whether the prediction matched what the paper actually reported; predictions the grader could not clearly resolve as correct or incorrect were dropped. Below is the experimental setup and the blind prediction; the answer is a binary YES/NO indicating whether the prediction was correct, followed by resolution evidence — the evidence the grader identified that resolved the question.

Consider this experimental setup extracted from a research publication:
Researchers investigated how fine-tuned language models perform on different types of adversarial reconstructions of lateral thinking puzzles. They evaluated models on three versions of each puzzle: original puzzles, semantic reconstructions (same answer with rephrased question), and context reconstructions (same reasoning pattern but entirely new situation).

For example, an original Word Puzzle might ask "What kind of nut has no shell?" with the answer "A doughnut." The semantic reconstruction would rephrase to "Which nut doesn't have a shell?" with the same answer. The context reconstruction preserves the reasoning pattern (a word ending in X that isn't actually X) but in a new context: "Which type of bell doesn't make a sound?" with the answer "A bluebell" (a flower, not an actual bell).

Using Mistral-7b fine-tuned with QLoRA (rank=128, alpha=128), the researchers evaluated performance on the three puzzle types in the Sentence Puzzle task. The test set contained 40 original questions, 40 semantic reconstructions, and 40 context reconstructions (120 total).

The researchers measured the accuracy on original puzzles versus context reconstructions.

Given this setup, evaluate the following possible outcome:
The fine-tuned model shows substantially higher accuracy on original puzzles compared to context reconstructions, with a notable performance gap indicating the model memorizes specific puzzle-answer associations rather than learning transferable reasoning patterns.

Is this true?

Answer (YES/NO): NO